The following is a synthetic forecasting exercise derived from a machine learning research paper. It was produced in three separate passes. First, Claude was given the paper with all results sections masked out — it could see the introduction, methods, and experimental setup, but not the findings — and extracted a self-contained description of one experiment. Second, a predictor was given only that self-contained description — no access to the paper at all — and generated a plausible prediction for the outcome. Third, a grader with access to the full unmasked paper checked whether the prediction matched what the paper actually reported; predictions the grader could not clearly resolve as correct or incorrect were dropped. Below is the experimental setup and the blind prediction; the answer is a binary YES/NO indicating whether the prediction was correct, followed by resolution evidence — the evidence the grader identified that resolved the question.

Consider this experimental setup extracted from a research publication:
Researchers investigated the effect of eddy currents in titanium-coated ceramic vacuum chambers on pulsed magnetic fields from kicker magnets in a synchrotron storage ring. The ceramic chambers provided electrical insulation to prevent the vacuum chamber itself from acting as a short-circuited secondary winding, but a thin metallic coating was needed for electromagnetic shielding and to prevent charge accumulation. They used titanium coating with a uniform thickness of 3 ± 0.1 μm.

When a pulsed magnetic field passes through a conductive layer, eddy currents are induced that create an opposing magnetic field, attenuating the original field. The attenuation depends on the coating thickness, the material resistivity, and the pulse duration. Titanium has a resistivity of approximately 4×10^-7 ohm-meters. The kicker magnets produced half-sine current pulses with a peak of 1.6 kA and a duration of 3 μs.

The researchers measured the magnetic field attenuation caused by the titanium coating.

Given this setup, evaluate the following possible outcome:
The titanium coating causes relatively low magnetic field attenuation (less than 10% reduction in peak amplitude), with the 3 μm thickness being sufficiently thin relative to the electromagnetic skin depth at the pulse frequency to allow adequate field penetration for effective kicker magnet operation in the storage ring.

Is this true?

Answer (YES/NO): YES